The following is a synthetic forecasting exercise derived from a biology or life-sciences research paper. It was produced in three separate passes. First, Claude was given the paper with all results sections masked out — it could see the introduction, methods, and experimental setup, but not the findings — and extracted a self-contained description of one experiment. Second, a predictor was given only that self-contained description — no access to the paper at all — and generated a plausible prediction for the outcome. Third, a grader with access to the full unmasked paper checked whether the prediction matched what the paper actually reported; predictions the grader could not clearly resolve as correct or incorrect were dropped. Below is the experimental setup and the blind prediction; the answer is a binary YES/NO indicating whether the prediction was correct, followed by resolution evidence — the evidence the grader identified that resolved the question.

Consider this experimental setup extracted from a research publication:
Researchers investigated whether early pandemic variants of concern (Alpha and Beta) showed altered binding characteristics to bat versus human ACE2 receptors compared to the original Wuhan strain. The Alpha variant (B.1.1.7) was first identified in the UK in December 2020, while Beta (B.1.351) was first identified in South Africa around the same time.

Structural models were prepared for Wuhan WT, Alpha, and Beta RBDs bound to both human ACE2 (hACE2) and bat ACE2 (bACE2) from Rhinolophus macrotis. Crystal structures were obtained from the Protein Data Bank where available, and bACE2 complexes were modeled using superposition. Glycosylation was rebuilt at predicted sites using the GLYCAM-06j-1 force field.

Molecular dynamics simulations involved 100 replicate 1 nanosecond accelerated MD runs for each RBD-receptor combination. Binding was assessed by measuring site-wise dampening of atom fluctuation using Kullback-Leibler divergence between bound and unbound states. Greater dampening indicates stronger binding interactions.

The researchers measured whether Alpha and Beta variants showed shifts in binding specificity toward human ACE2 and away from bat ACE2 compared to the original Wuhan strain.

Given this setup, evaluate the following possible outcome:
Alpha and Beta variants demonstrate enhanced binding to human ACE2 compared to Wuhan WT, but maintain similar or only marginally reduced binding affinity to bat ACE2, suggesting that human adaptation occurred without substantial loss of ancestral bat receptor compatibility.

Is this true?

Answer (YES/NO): NO